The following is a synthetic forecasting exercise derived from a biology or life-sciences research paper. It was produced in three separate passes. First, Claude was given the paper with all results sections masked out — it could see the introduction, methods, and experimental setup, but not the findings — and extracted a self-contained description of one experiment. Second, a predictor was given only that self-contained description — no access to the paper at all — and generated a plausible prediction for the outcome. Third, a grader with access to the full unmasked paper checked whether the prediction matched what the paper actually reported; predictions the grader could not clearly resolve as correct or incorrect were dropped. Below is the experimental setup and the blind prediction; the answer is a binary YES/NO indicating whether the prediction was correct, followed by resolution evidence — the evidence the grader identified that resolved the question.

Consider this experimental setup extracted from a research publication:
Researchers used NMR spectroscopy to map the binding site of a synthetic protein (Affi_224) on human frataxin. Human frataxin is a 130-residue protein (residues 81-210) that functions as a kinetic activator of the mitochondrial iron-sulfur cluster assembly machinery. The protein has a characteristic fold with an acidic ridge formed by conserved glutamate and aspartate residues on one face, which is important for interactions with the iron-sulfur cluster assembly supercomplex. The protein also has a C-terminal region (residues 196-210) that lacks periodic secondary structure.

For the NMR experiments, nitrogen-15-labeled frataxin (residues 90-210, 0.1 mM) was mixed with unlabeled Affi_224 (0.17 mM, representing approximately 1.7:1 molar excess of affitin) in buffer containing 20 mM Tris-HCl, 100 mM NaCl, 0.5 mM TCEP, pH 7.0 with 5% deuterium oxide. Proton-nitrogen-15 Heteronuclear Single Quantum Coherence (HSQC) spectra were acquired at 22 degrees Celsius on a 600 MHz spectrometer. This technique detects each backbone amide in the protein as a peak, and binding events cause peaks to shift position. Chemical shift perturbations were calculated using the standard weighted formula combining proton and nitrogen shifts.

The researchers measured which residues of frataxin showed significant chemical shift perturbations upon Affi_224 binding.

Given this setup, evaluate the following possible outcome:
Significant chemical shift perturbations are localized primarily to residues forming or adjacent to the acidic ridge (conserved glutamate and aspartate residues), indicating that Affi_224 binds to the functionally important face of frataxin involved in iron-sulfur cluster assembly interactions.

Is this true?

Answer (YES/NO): YES